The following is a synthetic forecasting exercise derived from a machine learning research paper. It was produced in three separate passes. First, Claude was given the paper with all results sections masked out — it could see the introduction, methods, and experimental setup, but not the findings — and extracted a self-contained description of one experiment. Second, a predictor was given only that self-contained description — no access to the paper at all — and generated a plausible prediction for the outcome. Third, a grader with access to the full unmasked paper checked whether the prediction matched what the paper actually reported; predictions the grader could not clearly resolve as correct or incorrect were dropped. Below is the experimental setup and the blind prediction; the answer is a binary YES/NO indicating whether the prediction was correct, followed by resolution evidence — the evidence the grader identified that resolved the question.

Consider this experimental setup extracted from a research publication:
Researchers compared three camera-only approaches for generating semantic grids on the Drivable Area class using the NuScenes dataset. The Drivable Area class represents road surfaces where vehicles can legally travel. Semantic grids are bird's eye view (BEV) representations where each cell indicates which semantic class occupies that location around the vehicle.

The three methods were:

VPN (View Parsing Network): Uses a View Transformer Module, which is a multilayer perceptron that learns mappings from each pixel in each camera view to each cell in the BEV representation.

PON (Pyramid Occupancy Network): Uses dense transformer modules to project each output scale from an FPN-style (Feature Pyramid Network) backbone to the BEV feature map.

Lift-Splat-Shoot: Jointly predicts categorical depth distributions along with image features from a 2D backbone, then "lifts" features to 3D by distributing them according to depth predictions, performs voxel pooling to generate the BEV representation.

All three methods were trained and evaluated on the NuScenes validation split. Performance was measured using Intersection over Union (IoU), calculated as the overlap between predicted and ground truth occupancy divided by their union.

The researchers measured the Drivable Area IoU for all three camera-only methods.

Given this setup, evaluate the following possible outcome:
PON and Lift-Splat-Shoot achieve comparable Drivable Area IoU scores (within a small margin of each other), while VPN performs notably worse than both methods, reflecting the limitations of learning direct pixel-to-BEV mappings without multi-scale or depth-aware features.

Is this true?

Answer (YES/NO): NO